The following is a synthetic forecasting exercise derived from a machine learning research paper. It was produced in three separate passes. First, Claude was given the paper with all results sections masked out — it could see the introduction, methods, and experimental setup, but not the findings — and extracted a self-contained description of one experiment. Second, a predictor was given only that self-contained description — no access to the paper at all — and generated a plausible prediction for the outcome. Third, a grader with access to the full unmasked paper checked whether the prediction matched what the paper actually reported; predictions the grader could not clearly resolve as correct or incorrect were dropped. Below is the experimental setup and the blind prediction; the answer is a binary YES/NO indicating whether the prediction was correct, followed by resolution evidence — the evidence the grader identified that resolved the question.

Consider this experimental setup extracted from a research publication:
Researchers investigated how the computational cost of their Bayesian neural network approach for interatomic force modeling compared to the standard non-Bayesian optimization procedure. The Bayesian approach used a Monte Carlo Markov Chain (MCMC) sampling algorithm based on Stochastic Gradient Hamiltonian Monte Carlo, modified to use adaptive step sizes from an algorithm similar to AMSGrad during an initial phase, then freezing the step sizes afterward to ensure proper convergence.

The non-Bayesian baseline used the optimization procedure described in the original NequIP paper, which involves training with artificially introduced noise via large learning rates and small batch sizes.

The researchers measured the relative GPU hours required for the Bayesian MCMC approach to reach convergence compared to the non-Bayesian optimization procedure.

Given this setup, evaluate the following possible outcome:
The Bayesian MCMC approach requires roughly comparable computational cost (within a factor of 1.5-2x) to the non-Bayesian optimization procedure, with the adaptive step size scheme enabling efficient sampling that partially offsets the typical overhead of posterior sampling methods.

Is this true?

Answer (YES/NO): YES